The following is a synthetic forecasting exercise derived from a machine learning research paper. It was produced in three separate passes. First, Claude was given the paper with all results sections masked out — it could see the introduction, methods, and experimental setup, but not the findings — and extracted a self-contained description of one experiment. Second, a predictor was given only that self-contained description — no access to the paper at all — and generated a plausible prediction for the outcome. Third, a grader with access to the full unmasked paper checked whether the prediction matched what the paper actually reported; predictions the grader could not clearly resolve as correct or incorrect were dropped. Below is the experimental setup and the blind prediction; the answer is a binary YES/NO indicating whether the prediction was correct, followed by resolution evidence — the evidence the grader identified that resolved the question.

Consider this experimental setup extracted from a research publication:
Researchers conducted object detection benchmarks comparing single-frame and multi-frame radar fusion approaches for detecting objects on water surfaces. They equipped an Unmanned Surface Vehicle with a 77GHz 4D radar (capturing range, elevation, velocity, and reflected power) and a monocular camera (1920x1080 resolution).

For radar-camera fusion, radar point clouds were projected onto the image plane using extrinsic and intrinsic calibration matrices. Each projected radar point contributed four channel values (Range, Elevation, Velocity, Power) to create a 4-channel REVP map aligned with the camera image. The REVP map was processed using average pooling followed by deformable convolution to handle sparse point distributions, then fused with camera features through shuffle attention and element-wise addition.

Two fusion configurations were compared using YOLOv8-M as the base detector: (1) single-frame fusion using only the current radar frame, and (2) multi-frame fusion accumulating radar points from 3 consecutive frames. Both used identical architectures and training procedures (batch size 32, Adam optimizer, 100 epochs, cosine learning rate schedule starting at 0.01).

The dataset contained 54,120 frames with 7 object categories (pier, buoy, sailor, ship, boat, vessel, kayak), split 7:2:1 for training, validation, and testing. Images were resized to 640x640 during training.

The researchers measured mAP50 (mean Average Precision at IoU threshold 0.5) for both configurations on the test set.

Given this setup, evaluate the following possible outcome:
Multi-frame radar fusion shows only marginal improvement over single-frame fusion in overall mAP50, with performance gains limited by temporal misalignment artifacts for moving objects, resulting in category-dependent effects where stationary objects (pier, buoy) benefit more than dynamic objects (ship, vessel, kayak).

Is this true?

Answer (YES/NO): NO